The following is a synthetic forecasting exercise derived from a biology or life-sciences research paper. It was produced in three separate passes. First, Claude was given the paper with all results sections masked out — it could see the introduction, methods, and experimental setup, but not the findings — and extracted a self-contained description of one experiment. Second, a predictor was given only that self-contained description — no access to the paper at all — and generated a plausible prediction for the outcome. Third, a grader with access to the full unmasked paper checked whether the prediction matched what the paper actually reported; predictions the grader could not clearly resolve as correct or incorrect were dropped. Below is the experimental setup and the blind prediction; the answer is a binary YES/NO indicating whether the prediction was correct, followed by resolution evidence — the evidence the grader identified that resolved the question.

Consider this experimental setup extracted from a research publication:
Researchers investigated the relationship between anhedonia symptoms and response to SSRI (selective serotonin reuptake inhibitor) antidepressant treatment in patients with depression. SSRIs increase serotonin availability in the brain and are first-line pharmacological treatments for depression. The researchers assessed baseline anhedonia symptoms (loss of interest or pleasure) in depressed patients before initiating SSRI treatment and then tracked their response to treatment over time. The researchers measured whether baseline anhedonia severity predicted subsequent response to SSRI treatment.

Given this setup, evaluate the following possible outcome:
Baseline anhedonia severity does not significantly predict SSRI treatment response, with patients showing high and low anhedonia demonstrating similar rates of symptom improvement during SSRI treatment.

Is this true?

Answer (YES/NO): NO